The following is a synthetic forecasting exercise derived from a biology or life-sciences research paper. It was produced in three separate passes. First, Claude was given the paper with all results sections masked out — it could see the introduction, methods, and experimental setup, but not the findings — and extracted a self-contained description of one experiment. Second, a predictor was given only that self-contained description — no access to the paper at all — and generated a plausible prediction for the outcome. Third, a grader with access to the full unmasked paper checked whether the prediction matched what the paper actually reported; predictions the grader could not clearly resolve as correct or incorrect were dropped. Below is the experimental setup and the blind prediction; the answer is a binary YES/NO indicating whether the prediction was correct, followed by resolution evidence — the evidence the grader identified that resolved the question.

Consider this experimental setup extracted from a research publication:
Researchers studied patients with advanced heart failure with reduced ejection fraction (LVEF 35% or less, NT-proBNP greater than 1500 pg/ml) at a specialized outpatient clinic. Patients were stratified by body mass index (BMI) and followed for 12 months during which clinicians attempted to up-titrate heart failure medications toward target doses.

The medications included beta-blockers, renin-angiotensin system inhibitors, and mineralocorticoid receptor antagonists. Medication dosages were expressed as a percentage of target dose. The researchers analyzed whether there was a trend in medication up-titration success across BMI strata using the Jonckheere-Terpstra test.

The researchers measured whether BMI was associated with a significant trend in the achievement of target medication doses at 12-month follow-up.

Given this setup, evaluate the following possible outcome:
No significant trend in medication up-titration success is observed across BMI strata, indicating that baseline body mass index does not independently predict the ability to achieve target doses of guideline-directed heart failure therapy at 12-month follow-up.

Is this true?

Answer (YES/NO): YES